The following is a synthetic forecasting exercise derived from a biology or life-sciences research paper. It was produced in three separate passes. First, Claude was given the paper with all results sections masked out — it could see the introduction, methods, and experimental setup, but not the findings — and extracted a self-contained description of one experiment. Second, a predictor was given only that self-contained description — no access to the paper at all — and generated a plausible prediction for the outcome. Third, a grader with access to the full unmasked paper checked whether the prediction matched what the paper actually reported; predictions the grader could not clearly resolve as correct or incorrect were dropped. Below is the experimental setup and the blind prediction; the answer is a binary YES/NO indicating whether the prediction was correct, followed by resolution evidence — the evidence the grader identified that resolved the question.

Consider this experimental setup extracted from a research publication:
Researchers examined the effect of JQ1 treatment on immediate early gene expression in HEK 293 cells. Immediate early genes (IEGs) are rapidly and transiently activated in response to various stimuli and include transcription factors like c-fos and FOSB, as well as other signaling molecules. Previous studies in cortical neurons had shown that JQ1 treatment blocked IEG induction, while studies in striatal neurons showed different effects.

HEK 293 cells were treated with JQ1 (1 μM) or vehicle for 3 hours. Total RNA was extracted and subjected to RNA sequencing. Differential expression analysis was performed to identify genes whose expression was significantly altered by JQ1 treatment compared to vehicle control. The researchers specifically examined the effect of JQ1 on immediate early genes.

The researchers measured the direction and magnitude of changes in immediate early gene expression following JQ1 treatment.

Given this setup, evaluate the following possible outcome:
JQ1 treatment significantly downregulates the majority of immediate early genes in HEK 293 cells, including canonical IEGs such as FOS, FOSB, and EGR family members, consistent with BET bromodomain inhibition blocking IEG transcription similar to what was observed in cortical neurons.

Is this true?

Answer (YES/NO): NO